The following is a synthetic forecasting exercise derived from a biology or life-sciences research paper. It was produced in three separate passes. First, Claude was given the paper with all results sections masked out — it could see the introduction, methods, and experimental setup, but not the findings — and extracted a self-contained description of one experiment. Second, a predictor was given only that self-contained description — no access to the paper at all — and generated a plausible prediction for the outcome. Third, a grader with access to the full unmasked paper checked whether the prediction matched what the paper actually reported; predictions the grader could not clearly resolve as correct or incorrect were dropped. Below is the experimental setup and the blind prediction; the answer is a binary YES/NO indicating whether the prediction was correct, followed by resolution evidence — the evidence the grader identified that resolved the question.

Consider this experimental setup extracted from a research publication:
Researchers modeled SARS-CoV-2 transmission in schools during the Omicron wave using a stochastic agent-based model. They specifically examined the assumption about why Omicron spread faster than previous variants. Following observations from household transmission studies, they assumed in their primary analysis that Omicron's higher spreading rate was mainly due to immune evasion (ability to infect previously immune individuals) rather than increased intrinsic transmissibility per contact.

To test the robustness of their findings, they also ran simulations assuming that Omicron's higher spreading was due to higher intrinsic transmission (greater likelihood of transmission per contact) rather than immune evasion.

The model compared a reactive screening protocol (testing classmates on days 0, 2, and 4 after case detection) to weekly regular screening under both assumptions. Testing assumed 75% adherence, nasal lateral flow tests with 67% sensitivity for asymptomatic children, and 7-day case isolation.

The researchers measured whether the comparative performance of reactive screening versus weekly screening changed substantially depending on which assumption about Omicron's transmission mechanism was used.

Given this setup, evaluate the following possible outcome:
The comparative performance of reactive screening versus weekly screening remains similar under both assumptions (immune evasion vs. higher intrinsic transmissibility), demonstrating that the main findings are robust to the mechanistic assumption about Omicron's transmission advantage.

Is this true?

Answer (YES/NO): YES